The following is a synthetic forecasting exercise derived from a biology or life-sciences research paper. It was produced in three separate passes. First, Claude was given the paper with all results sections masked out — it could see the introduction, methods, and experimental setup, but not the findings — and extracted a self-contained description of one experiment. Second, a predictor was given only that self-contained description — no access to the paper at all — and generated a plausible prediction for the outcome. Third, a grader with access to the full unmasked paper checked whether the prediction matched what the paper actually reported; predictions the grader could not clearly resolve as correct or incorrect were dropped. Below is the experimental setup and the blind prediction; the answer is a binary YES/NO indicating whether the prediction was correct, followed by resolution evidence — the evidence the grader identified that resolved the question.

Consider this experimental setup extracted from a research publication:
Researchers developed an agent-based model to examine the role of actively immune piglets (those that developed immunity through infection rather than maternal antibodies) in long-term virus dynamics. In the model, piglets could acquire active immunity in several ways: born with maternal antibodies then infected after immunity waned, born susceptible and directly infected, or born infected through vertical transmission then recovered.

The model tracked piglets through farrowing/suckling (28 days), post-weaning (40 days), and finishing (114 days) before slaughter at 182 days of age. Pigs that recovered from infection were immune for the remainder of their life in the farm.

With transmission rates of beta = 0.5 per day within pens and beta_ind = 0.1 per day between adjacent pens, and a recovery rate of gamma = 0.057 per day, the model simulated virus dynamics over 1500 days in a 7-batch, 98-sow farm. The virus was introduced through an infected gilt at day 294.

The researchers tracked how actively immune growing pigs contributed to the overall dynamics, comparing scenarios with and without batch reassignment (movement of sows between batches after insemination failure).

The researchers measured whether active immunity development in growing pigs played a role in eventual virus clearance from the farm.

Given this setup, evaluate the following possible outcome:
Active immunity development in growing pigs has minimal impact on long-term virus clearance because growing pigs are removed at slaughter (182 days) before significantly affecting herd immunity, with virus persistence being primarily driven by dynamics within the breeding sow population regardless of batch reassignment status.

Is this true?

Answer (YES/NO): NO